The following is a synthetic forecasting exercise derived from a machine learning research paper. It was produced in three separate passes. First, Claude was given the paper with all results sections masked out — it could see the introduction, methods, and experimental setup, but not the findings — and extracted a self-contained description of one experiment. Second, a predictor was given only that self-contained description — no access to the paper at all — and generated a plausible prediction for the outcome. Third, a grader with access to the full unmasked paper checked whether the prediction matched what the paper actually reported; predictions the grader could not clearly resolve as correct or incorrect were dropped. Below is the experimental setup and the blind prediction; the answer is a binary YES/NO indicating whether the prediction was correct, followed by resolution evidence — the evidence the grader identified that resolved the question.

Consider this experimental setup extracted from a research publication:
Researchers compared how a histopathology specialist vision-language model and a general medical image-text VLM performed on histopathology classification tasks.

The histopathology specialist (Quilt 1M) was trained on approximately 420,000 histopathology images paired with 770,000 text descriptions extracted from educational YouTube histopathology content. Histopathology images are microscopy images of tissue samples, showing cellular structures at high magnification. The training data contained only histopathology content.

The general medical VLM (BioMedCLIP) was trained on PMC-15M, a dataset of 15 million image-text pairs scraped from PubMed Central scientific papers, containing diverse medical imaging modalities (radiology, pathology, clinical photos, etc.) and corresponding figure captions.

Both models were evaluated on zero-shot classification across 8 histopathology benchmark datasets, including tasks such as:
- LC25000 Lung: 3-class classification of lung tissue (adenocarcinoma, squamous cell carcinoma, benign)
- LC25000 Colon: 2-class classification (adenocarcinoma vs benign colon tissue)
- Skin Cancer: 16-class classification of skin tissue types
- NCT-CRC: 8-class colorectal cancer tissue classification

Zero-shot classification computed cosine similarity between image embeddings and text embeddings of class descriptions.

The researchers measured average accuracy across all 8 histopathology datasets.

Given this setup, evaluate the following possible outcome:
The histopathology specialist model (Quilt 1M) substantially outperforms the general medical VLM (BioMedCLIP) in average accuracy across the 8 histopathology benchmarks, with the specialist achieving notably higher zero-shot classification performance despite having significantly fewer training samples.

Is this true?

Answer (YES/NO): YES